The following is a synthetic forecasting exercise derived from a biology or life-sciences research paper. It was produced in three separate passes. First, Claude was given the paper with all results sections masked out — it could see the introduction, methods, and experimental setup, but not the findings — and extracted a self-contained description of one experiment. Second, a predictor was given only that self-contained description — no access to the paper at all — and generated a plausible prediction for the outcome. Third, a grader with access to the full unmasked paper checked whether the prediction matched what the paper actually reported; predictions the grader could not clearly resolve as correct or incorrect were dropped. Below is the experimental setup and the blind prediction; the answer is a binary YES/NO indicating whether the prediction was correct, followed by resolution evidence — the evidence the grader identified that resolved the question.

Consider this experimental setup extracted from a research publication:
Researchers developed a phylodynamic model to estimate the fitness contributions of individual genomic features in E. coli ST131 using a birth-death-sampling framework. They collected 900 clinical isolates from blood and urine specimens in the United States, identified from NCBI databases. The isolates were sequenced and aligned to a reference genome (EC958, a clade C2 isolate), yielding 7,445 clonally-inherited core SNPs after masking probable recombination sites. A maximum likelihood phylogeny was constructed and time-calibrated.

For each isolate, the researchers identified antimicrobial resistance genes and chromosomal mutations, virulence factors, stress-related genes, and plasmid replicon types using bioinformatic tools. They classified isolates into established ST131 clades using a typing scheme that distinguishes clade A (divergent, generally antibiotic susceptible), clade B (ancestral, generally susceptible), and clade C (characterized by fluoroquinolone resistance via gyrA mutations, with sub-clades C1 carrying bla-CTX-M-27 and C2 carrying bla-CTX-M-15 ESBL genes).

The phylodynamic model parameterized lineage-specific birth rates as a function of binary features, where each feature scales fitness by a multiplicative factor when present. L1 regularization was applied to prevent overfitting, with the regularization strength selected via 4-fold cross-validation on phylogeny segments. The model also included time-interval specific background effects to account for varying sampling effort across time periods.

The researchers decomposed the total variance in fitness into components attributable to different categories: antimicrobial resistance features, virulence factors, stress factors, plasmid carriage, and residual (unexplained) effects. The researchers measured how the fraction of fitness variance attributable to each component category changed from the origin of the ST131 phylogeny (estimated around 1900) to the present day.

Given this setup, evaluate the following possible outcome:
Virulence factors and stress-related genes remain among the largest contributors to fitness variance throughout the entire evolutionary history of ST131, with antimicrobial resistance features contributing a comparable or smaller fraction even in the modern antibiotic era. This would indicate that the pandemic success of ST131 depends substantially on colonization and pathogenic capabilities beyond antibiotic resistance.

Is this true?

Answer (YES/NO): NO